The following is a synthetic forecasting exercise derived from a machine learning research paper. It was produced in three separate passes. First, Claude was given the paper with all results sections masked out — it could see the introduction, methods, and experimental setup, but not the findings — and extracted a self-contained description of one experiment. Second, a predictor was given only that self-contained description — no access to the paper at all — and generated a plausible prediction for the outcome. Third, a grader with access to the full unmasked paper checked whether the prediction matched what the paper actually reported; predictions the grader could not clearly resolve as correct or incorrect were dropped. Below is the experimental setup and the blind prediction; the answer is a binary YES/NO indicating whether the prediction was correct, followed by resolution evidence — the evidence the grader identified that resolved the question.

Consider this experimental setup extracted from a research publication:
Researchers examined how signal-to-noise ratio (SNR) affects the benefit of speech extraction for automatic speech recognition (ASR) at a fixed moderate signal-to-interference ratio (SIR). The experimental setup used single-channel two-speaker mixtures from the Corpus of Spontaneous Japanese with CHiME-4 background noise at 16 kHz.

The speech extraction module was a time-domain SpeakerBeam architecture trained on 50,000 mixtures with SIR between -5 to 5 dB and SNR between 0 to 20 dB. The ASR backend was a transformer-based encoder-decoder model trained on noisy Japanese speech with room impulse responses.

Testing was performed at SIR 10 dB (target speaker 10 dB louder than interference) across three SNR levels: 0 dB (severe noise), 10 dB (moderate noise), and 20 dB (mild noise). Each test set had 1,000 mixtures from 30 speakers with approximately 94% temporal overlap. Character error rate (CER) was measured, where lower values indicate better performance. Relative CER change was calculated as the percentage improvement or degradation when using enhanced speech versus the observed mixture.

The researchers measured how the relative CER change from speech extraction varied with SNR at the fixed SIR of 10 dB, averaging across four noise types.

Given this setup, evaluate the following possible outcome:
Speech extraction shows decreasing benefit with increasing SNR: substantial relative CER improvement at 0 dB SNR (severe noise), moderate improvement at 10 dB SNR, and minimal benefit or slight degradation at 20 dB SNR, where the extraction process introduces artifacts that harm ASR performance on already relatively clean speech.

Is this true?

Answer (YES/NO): NO